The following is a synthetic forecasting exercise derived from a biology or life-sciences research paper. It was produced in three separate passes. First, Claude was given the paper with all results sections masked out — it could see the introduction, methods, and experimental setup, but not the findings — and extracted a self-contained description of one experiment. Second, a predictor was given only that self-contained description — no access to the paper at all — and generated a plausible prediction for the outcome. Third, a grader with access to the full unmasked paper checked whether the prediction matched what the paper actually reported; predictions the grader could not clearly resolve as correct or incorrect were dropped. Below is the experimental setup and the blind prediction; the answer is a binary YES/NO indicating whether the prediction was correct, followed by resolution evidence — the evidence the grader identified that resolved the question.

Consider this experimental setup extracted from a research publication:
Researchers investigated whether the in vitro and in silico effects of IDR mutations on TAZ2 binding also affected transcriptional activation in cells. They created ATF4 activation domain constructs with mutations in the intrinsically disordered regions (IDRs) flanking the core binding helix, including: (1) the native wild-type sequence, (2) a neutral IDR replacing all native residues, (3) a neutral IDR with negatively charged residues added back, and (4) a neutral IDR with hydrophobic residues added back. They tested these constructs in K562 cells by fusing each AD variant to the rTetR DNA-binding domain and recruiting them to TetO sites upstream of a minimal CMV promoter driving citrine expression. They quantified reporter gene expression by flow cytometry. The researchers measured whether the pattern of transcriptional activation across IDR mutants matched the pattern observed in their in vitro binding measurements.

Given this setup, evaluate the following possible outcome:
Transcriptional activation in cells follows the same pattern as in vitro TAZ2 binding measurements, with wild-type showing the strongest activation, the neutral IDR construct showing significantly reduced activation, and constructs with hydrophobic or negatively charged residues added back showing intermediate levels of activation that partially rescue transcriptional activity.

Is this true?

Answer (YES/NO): NO